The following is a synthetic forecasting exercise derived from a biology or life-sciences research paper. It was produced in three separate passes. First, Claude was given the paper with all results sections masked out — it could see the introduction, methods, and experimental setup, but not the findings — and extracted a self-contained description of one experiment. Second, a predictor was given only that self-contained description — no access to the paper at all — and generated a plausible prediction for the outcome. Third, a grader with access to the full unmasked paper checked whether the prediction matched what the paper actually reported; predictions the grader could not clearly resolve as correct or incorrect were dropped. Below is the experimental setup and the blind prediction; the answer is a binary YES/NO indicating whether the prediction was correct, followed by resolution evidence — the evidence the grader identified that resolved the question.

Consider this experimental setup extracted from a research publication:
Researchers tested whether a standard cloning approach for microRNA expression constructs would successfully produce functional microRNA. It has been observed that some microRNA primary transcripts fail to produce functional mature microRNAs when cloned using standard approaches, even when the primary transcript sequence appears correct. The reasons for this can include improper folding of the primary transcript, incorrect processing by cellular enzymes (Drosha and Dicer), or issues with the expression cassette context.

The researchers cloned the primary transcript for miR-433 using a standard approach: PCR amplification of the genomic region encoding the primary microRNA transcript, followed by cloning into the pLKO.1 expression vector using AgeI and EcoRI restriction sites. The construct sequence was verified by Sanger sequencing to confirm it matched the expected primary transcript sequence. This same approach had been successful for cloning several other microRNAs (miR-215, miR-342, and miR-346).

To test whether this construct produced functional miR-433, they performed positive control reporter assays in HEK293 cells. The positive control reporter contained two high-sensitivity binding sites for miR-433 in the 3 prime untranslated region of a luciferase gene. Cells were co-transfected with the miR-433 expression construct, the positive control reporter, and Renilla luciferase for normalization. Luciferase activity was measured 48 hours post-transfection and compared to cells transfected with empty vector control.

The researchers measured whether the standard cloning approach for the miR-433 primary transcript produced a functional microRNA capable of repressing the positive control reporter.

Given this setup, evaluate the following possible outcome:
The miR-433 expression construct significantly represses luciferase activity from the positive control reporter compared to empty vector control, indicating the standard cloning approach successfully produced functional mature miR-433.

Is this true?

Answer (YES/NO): NO